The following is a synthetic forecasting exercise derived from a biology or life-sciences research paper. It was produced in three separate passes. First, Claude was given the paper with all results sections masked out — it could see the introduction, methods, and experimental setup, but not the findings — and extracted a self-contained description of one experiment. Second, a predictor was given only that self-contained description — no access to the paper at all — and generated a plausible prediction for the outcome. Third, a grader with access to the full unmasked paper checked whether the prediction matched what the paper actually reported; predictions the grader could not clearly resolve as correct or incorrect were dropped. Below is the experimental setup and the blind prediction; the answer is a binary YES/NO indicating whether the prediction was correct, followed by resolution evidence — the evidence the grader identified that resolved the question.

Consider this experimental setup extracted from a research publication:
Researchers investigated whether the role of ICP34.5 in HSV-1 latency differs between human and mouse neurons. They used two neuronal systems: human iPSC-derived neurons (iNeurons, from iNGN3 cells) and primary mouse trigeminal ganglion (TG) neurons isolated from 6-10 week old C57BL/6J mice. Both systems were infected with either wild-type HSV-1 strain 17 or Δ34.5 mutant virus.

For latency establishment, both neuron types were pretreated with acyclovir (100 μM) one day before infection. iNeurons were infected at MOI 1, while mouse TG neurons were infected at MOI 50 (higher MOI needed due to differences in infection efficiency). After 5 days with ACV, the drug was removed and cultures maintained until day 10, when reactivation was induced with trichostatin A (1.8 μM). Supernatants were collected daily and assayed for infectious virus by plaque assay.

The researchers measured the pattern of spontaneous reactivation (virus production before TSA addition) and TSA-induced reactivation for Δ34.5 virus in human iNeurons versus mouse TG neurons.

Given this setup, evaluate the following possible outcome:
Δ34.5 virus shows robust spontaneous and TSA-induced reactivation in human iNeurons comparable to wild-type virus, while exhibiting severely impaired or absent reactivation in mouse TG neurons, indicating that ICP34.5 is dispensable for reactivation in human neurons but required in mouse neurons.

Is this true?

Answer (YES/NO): NO